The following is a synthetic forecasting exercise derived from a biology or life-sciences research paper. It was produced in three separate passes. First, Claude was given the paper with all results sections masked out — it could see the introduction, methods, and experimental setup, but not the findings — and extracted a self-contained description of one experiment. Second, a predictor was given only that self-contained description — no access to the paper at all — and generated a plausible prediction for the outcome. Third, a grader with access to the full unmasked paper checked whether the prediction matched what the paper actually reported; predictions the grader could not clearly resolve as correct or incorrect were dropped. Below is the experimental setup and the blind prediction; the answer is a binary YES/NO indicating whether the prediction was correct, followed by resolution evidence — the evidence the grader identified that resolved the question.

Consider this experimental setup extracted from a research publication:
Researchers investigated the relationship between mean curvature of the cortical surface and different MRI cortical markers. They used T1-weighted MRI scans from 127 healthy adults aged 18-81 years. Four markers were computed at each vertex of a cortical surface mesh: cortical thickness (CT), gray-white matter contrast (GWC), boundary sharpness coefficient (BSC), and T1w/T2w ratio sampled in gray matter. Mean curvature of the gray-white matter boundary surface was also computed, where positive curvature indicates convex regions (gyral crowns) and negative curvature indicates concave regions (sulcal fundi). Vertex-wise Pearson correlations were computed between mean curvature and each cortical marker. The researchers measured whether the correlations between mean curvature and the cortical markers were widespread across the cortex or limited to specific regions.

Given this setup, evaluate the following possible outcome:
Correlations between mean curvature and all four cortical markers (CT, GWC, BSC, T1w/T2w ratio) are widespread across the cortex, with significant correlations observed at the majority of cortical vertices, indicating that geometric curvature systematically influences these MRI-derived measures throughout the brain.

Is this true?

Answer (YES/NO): NO